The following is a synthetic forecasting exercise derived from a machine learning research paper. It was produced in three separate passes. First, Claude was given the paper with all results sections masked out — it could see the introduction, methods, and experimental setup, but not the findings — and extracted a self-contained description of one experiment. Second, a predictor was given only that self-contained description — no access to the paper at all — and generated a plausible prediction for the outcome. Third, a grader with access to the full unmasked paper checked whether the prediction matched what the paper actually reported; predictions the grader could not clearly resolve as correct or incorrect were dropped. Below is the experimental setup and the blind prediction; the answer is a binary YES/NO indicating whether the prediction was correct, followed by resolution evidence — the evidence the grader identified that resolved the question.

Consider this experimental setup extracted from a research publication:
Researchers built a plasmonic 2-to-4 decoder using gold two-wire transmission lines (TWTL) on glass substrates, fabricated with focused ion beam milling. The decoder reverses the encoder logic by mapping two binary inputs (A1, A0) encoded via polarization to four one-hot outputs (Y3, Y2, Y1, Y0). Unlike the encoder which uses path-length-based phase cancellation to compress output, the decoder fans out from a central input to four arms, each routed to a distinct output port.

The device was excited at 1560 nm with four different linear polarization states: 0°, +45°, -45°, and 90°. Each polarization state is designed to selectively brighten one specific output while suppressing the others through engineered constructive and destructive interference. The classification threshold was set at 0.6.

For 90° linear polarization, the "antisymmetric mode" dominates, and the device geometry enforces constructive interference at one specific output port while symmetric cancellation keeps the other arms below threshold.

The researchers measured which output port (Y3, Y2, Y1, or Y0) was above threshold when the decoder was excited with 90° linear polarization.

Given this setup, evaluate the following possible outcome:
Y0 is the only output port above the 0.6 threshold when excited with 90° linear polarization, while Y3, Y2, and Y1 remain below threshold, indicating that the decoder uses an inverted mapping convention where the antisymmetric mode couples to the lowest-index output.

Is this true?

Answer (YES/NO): NO